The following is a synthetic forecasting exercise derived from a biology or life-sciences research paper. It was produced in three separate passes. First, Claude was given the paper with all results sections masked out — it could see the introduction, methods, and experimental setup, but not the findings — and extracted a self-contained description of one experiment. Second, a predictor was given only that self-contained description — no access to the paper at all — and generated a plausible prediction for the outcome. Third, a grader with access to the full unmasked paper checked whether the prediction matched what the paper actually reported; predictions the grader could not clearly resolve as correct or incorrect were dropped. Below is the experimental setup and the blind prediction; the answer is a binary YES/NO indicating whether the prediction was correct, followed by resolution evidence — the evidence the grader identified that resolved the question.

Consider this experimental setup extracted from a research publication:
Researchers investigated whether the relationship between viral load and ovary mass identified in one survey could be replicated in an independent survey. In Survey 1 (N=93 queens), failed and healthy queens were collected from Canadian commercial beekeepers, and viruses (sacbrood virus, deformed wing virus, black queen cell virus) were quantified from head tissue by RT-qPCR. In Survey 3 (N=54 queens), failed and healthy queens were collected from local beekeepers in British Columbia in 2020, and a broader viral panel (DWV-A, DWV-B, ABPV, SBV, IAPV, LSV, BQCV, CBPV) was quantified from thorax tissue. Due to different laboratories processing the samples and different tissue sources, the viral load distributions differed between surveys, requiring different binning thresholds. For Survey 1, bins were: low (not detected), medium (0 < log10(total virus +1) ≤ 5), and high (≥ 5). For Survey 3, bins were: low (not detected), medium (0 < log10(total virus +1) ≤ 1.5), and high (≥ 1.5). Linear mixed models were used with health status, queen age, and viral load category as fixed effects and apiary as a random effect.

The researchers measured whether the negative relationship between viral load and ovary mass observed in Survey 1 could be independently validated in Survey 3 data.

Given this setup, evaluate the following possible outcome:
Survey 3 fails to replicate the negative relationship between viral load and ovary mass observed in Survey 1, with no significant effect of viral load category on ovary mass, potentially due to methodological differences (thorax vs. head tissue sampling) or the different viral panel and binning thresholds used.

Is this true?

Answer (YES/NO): NO